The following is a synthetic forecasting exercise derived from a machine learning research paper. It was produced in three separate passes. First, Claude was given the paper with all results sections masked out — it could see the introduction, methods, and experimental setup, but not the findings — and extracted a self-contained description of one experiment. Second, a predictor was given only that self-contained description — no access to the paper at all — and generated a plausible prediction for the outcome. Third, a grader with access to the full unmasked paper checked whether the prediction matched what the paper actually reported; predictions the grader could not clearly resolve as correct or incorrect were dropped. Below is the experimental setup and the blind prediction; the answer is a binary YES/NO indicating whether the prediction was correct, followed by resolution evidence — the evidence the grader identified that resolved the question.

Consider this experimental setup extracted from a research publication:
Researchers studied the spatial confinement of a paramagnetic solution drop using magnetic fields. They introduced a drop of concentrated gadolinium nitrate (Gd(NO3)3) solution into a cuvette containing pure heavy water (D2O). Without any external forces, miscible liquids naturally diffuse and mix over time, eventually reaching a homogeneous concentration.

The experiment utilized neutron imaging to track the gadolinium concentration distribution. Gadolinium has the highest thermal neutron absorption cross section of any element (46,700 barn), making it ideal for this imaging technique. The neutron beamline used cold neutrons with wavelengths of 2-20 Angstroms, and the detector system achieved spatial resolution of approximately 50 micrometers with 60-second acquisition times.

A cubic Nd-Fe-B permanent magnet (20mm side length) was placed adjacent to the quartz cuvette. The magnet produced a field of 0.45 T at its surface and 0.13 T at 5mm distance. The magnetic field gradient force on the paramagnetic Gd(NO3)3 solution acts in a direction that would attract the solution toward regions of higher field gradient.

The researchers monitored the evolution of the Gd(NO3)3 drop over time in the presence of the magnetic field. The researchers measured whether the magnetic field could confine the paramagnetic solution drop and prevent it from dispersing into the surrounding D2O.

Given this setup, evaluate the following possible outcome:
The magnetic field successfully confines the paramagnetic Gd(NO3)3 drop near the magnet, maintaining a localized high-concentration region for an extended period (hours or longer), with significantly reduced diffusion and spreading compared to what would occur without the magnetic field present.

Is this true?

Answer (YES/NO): NO